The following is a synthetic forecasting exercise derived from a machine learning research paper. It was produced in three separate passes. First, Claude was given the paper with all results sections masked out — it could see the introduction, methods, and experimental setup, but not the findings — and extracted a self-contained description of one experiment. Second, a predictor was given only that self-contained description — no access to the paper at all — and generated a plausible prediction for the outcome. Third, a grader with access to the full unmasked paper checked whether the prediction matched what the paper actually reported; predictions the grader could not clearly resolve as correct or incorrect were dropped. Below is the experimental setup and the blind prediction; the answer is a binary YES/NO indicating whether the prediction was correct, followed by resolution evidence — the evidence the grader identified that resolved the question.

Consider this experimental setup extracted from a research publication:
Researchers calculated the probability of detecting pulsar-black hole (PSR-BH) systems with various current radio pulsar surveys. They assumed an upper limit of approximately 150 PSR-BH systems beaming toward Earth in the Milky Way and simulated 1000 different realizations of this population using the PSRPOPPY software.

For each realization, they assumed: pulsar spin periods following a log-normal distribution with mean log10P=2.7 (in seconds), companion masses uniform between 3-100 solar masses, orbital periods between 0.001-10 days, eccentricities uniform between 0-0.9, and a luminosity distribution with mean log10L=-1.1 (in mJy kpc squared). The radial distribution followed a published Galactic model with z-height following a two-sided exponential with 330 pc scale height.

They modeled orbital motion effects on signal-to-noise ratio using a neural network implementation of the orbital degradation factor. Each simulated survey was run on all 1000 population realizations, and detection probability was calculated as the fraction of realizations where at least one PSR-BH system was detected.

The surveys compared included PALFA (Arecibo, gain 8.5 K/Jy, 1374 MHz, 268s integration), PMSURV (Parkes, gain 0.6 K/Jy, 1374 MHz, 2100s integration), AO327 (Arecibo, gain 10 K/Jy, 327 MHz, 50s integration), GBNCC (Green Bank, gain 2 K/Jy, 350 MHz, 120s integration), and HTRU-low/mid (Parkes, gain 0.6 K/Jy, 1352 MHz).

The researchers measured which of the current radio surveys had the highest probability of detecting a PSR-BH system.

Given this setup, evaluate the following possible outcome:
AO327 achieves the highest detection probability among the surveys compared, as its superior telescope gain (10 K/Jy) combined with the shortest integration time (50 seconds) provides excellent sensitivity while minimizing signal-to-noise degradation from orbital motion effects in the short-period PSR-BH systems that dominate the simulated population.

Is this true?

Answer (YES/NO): NO